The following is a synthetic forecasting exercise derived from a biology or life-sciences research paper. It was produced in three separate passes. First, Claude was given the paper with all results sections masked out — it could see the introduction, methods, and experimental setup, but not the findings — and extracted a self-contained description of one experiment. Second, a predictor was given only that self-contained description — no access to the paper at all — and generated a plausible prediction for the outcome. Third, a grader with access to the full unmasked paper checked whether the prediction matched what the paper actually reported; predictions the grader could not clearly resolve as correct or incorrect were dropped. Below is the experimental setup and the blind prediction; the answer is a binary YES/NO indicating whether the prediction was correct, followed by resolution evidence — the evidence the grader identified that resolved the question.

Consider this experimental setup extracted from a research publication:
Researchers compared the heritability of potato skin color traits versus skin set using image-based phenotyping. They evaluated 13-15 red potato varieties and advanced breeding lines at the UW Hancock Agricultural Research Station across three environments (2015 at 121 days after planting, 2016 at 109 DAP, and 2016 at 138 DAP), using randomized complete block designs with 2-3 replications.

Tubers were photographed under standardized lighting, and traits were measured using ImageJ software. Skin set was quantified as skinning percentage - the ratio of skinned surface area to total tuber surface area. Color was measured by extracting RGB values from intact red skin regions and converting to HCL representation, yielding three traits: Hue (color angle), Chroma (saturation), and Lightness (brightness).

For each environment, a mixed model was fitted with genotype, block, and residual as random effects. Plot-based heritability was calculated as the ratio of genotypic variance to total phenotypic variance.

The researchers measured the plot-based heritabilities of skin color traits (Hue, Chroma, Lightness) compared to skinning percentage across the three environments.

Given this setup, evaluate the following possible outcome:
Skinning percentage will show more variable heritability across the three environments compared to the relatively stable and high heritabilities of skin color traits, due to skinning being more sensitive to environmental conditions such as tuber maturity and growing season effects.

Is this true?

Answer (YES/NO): NO